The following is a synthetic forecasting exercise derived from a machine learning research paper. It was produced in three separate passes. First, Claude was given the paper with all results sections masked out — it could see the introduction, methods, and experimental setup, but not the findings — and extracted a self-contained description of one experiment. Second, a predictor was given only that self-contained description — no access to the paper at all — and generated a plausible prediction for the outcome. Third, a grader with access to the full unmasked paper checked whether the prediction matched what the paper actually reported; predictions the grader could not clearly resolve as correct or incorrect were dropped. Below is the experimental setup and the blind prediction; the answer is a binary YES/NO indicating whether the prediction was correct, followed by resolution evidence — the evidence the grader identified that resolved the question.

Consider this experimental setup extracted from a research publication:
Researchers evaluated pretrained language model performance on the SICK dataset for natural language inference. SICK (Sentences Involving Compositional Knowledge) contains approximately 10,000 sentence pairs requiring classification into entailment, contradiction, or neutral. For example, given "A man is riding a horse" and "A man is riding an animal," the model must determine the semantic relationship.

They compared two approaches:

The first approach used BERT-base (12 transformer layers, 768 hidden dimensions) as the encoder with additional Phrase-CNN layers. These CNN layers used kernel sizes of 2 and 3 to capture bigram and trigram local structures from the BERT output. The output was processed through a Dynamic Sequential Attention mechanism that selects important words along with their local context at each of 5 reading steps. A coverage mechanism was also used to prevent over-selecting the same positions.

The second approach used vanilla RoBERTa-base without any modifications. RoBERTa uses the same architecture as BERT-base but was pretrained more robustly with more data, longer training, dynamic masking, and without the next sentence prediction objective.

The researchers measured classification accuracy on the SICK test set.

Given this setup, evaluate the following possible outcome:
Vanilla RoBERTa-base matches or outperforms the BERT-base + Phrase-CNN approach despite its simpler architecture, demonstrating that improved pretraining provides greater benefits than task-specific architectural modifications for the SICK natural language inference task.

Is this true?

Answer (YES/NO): YES